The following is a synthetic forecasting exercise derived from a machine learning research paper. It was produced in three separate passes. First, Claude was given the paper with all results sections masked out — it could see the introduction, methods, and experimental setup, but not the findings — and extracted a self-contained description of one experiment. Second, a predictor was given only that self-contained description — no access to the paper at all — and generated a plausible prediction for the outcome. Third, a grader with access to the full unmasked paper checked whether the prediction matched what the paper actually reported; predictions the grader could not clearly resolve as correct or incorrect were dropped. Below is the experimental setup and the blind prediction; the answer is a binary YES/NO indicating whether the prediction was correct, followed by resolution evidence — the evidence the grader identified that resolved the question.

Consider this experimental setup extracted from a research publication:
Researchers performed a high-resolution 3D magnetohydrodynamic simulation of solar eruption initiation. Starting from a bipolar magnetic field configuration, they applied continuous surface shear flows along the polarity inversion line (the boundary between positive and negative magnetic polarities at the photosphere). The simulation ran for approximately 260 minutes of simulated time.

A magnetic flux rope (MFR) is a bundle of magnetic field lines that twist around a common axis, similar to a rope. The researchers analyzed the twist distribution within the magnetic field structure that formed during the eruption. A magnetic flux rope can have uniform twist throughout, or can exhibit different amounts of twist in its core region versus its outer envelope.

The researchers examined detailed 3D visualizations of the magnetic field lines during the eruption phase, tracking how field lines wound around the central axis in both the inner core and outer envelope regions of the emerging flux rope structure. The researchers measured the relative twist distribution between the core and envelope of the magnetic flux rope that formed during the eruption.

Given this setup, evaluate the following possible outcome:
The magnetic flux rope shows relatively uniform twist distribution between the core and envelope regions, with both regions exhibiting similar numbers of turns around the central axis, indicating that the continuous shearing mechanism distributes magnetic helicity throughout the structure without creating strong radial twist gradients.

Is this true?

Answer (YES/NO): NO